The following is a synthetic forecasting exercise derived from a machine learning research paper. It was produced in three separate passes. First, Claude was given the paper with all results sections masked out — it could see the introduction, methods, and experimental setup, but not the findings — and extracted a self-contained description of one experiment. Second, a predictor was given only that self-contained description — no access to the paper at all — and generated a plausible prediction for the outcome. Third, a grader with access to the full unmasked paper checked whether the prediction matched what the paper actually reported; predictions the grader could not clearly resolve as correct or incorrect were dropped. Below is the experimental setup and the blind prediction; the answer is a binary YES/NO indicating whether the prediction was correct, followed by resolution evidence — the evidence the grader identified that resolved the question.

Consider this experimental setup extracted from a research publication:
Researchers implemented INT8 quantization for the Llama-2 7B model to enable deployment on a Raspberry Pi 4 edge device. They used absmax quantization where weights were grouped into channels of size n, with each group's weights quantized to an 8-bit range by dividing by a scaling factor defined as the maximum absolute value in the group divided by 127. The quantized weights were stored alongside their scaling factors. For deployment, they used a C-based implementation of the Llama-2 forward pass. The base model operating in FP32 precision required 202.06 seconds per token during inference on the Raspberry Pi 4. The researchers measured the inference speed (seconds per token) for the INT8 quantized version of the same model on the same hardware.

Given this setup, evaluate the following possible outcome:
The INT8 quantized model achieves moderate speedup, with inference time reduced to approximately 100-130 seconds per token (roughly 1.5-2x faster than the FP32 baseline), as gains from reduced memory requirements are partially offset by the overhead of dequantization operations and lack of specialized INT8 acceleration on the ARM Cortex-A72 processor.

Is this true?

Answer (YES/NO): NO